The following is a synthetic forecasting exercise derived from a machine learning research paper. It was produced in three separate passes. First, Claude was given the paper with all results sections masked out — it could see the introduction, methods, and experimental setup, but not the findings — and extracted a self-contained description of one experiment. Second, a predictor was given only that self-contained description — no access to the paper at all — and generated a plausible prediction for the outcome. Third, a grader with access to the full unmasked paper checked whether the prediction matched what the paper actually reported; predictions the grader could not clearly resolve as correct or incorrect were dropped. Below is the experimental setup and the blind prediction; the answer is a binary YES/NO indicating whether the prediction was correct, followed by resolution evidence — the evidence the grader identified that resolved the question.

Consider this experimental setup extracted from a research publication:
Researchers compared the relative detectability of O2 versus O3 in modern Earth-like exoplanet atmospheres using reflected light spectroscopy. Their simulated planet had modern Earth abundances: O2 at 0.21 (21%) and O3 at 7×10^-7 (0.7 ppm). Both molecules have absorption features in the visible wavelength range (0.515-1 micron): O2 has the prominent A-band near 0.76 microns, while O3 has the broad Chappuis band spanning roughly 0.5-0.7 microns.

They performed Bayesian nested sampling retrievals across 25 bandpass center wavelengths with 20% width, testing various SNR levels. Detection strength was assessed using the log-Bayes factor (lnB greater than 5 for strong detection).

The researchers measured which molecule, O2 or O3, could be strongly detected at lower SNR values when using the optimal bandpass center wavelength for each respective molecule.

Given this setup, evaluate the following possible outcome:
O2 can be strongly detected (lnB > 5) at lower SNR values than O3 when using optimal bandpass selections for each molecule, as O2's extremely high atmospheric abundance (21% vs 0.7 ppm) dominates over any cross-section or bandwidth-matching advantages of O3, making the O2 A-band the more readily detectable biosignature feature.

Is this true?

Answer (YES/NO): YES